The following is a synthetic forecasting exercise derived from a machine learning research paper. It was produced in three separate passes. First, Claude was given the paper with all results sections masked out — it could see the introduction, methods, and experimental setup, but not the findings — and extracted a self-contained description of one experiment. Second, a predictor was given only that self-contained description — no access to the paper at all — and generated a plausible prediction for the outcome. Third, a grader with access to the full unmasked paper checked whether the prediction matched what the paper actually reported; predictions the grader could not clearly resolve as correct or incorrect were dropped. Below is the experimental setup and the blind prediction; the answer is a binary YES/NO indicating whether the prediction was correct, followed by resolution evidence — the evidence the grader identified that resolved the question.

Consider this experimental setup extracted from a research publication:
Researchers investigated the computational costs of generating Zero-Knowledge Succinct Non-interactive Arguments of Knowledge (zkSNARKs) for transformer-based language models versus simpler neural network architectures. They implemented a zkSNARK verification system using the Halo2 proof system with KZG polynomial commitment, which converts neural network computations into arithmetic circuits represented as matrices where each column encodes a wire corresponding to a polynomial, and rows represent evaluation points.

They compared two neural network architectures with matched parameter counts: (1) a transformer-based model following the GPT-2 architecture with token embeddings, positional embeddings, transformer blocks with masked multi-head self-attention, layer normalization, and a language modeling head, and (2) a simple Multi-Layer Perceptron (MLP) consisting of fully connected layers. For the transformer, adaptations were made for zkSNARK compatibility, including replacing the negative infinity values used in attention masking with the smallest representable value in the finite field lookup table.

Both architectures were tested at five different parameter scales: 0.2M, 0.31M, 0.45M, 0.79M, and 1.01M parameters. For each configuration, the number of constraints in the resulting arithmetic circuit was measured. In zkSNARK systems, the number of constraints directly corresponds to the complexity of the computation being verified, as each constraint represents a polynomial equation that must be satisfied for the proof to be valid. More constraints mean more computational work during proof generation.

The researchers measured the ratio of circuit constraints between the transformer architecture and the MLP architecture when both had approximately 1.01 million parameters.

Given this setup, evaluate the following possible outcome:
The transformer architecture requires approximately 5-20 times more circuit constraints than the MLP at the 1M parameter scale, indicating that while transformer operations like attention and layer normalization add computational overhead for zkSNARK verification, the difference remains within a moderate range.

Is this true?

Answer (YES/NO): NO